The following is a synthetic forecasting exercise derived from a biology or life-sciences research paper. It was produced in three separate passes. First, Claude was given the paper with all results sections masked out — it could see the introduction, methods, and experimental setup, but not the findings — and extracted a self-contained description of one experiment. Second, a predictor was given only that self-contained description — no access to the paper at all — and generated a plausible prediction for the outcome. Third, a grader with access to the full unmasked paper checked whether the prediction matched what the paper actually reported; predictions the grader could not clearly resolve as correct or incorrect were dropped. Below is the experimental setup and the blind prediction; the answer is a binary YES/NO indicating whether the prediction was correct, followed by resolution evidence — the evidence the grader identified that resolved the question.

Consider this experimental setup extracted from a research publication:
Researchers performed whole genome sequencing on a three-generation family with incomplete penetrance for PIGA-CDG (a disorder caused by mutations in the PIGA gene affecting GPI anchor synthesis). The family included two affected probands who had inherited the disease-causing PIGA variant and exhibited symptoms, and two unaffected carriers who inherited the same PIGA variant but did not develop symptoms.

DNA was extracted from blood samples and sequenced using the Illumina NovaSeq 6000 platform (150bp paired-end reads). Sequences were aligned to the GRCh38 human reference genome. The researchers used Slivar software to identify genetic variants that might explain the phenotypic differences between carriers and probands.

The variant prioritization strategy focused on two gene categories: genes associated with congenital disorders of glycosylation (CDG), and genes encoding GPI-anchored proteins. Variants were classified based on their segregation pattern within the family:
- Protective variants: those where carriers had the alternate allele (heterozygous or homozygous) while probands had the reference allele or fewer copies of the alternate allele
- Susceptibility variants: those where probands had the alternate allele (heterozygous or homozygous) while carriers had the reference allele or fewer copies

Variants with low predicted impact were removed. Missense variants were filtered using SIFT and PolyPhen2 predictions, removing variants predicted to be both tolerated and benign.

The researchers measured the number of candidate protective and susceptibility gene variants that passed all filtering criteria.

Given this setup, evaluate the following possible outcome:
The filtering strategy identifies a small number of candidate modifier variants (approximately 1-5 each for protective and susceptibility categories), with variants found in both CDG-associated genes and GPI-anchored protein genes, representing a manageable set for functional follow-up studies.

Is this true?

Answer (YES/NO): NO